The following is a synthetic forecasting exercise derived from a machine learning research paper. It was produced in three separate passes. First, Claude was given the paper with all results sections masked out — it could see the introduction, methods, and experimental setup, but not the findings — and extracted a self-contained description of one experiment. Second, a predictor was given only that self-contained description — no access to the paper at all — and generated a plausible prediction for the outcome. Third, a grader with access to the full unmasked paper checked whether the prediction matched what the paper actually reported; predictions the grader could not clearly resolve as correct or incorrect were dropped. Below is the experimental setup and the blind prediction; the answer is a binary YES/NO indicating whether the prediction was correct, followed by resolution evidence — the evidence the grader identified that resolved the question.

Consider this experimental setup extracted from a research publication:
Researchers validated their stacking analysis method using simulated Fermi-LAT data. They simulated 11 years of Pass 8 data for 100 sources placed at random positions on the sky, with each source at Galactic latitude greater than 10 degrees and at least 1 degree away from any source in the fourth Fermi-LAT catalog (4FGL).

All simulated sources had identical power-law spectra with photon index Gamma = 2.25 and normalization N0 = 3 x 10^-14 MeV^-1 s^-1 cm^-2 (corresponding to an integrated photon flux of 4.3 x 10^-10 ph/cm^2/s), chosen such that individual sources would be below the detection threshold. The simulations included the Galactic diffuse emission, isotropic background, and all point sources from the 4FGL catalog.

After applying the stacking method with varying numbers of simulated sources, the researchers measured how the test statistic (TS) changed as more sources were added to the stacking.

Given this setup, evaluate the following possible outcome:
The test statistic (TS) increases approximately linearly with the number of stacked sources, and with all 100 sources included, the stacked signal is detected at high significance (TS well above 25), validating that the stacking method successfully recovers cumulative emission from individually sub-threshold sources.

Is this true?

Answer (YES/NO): YES